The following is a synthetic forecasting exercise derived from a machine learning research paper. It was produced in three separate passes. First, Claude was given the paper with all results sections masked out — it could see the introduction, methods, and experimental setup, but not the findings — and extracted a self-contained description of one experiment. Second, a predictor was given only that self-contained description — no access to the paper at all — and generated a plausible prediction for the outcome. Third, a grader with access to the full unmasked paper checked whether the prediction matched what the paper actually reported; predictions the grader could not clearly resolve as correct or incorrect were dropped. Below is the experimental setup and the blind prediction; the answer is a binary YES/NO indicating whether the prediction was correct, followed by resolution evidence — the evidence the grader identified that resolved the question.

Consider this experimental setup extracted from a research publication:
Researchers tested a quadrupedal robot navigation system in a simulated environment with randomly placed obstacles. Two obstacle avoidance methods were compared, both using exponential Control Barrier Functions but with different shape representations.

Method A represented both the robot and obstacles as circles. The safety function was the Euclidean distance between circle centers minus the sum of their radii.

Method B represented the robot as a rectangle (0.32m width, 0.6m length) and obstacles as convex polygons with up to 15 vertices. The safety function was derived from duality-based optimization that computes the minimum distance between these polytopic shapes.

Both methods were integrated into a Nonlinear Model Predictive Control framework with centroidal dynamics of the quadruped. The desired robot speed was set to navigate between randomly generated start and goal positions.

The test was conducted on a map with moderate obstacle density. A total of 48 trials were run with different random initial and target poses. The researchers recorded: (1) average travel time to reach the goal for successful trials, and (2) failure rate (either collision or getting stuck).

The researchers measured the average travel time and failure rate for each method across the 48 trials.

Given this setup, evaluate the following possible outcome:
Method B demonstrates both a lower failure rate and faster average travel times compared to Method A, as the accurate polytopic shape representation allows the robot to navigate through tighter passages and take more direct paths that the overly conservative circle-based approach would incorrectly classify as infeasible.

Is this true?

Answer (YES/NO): YES